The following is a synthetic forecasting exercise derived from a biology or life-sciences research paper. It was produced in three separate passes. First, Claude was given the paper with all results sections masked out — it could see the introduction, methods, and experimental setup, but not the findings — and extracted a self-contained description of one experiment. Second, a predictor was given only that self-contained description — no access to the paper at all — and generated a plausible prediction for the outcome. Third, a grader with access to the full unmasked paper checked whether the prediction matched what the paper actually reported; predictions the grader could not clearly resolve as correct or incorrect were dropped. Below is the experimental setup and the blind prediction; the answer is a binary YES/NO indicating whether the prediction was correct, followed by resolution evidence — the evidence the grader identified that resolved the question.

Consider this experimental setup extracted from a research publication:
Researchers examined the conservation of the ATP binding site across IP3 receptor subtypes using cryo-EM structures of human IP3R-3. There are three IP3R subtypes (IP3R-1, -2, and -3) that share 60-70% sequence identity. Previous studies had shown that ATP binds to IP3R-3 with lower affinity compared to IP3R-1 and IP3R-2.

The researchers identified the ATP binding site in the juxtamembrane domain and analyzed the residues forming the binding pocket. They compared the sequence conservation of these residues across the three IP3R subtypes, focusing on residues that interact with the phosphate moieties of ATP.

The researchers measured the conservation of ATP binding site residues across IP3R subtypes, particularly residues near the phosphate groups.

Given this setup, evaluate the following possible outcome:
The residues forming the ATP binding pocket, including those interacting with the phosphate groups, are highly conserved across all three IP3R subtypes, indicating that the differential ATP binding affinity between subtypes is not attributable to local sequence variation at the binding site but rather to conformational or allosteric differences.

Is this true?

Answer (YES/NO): NO